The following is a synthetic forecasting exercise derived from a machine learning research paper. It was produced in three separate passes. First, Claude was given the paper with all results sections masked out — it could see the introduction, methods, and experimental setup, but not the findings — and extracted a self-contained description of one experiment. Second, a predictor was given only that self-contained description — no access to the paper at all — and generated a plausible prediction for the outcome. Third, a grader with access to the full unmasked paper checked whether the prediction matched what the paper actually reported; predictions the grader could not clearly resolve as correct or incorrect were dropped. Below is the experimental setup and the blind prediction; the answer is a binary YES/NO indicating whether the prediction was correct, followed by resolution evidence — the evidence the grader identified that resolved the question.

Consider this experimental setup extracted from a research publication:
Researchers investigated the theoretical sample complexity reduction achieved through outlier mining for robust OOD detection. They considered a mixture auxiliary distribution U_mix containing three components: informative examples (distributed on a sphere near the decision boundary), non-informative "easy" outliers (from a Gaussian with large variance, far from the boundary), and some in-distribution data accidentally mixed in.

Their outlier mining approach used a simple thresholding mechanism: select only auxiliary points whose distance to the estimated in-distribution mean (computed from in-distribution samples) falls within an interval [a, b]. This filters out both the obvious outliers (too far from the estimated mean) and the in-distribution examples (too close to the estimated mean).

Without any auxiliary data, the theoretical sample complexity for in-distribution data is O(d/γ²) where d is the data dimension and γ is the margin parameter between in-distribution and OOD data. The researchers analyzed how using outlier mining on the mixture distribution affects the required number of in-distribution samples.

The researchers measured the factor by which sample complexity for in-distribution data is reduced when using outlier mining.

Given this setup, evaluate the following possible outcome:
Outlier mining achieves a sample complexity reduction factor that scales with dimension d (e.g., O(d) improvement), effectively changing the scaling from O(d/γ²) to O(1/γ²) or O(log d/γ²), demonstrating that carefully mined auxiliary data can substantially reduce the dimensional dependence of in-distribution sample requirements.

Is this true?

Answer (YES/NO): NO